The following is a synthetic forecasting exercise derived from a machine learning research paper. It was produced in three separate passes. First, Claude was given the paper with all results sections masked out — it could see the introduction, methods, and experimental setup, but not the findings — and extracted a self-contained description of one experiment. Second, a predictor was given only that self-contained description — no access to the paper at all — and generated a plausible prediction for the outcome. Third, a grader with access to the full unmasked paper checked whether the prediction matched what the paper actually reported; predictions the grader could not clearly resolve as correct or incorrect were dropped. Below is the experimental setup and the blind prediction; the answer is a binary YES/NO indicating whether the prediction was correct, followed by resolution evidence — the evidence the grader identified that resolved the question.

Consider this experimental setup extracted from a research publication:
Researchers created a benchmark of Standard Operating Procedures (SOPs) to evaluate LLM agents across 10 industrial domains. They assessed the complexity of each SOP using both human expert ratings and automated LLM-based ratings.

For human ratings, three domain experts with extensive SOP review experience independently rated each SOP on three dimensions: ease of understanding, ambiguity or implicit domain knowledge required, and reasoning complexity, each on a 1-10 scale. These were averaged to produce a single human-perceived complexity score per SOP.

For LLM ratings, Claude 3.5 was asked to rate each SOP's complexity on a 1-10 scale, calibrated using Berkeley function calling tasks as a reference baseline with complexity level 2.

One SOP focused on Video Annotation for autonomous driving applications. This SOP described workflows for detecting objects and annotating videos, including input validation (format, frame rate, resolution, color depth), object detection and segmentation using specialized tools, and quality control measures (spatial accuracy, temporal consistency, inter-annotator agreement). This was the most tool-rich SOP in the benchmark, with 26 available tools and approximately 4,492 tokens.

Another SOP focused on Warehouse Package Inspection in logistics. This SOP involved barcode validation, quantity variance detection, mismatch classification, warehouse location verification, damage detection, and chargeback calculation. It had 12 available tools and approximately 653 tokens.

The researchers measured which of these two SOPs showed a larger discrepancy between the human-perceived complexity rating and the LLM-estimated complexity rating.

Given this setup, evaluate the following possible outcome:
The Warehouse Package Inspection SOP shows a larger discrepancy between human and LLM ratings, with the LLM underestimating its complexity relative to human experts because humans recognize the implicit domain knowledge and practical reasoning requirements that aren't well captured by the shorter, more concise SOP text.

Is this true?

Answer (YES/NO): NO